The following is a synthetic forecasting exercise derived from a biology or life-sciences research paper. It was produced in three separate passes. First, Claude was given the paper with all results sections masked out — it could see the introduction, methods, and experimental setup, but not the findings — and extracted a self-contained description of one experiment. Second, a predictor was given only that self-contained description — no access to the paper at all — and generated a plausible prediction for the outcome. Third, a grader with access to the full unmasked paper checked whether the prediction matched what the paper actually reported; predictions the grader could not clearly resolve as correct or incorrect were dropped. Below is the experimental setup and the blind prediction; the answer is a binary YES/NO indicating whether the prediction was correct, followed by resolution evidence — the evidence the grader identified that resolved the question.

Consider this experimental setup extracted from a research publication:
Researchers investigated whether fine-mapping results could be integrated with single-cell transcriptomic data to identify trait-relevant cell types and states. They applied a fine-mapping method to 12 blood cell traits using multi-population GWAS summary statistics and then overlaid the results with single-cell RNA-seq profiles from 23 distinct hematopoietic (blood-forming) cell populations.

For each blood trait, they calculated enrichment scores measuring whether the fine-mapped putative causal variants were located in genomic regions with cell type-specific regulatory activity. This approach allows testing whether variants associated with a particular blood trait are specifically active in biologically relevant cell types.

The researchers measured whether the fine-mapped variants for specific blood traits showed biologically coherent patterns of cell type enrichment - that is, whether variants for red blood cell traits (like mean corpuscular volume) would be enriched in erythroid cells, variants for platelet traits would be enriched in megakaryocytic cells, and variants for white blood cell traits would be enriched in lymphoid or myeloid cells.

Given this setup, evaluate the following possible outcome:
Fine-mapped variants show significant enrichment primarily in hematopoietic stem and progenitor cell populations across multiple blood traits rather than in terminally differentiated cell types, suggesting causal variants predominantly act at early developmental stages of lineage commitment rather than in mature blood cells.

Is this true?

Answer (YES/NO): NO